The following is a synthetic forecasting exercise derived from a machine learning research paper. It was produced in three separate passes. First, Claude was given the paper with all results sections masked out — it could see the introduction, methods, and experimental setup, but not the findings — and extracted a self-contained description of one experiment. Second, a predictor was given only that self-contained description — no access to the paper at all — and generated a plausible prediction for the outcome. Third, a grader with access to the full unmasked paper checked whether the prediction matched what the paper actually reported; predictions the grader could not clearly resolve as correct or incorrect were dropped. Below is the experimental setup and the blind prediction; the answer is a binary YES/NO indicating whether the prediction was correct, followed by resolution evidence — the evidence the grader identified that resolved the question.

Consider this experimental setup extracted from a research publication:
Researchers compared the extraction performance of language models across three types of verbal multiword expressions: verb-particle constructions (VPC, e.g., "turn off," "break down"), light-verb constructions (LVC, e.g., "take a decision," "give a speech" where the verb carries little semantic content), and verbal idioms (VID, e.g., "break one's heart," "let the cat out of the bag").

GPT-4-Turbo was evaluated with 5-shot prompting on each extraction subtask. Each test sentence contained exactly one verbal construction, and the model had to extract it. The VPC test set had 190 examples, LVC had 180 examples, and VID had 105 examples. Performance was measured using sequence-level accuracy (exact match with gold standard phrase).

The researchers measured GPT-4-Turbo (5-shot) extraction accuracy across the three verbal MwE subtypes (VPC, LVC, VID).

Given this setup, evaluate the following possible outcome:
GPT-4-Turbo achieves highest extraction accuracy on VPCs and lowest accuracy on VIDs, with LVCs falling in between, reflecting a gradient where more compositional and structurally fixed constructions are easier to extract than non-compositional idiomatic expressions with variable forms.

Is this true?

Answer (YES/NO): NO